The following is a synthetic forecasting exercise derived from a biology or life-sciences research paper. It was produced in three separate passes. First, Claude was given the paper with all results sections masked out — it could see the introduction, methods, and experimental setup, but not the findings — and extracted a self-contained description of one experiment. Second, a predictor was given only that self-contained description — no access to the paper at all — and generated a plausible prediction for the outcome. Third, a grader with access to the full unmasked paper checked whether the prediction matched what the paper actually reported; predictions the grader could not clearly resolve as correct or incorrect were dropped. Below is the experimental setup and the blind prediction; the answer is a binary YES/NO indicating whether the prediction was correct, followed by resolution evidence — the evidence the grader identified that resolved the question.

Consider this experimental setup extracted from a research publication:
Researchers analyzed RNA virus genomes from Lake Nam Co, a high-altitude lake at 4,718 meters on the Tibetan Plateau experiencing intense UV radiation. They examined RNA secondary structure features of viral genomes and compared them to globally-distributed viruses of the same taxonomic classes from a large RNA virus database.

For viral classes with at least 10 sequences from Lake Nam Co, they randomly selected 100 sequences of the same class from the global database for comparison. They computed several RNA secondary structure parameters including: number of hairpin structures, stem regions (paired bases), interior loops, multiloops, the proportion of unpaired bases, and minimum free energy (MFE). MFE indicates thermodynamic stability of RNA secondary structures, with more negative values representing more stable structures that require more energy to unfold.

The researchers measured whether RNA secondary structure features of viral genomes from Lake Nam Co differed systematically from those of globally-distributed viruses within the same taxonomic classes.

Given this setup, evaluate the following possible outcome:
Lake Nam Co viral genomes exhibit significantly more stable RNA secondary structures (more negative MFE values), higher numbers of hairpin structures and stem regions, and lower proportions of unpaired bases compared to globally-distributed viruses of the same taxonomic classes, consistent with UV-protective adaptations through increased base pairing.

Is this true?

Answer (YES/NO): NO